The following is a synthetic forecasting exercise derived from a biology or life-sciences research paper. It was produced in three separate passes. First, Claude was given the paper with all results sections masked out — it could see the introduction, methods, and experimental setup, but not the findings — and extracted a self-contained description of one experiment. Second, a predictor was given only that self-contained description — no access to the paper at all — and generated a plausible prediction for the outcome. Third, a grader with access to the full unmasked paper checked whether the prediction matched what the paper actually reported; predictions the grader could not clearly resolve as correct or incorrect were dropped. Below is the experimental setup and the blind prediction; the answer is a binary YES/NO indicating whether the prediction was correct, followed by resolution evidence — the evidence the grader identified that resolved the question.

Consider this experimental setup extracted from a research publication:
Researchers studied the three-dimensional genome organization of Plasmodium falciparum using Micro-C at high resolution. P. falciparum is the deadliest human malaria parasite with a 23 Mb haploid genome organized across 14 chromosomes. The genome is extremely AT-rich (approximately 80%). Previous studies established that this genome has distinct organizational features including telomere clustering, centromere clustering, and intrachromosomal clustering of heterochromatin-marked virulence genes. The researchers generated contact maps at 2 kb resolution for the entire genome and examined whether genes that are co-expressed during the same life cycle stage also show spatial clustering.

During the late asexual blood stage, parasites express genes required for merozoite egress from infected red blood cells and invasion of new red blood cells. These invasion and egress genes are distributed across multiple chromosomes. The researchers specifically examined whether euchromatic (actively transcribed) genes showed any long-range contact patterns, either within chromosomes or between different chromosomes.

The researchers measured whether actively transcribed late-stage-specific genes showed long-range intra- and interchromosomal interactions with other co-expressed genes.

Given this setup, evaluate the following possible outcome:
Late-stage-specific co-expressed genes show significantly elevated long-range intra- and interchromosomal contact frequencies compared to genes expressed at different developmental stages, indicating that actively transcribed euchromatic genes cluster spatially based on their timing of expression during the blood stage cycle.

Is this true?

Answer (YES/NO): YES